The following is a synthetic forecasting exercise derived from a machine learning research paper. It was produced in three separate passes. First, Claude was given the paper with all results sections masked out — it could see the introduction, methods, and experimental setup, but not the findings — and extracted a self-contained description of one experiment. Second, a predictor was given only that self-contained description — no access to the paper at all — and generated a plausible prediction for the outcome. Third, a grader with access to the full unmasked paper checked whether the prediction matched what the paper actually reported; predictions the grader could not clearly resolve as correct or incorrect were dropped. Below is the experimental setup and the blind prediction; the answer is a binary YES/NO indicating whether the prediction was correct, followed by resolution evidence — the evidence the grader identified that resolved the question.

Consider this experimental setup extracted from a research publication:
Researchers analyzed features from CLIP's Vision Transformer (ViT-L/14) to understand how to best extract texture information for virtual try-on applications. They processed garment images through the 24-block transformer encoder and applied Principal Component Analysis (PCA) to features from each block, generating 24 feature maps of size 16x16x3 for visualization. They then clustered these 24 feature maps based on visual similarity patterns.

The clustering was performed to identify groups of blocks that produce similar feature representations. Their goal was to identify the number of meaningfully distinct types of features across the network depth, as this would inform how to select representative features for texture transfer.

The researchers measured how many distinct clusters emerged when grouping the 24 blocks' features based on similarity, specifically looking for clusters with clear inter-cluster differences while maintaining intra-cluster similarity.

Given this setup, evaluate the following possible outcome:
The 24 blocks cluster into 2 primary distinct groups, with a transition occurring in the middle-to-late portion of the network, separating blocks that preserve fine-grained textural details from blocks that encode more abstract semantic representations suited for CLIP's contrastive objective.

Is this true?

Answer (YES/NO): NO